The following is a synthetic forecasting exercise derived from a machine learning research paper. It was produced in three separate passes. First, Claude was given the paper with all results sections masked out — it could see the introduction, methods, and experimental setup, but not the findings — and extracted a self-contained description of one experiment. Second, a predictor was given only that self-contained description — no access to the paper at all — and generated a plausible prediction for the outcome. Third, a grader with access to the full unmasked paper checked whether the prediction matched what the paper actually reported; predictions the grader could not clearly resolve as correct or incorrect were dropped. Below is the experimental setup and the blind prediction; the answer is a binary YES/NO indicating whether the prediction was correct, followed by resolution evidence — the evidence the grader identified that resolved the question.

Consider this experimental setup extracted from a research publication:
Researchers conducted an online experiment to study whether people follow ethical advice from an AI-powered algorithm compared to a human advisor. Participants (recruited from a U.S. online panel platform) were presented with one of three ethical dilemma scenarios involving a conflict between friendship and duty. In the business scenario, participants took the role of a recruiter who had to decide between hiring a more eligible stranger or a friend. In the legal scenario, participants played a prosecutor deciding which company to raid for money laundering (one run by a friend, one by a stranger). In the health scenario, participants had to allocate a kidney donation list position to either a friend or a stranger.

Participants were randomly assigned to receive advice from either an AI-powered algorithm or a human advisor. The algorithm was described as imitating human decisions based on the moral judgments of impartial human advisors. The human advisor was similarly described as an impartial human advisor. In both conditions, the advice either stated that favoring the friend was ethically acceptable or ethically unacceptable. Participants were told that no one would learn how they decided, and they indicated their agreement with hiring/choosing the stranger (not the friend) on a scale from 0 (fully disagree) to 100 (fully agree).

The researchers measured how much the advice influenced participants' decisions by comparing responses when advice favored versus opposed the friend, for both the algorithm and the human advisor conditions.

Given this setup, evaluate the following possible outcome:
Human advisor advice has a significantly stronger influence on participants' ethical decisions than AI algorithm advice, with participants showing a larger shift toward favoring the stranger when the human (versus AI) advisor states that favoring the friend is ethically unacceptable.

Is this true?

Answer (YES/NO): NO